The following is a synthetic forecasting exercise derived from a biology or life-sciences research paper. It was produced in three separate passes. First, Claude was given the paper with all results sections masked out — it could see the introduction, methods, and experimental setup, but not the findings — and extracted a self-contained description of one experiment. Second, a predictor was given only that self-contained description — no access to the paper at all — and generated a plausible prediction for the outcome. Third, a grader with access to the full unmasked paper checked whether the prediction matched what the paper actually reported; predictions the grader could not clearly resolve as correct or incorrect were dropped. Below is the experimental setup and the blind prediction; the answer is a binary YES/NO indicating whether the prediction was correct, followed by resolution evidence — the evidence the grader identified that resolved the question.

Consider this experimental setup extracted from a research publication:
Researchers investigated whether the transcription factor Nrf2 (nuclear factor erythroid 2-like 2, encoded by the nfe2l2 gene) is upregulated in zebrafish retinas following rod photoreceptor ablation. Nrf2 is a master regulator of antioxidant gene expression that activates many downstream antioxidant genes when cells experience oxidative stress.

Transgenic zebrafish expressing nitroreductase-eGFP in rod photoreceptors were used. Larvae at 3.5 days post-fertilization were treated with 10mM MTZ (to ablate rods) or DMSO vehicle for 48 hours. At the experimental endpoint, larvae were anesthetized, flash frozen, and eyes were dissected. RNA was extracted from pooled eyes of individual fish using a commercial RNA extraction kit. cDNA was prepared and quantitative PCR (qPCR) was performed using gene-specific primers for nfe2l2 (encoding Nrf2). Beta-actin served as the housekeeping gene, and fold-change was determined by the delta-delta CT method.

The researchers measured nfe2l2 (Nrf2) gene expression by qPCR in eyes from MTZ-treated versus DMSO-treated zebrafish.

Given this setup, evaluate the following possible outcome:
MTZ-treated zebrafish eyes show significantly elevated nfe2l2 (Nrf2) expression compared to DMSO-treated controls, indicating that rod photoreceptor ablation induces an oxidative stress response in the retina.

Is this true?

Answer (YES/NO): NO